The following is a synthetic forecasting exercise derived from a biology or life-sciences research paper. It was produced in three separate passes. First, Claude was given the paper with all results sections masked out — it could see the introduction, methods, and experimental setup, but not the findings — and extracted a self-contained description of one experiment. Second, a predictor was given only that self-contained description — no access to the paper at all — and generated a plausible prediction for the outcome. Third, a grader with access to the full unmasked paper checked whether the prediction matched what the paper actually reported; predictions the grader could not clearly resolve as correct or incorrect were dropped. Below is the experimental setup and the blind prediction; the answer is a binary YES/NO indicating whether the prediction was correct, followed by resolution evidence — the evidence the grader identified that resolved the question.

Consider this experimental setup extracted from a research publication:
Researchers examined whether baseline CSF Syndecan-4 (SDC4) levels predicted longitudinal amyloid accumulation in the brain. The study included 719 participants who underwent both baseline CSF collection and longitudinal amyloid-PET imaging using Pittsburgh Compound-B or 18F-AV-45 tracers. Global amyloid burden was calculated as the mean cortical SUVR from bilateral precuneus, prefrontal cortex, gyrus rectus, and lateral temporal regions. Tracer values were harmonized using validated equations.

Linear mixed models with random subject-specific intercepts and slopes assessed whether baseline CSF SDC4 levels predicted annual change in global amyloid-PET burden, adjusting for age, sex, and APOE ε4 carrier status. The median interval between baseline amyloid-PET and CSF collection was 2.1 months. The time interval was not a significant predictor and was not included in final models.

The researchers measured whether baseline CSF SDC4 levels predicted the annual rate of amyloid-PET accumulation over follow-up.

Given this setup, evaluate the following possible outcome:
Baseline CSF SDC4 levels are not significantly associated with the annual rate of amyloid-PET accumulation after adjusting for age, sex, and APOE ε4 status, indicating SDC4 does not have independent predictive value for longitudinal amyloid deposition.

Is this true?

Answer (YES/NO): NO